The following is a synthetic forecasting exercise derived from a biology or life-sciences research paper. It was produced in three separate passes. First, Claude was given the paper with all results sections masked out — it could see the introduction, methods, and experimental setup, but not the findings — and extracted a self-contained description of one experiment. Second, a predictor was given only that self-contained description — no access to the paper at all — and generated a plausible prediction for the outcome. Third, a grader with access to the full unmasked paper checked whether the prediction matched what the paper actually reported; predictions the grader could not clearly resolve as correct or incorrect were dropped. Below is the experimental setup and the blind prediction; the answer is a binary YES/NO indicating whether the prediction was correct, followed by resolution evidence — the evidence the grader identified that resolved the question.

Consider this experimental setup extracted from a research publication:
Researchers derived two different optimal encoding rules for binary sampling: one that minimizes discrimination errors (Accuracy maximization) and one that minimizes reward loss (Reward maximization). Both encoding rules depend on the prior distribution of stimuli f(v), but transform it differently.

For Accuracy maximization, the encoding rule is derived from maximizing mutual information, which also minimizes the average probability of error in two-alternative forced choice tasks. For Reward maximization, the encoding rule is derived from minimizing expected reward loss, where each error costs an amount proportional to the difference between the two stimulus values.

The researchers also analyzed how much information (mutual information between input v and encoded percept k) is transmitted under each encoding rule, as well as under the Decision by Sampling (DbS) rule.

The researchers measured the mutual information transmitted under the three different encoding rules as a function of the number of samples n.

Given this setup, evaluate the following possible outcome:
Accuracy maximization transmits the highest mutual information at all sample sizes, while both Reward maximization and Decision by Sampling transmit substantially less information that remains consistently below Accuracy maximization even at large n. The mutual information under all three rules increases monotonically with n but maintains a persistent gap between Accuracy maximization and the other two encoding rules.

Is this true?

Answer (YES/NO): NO